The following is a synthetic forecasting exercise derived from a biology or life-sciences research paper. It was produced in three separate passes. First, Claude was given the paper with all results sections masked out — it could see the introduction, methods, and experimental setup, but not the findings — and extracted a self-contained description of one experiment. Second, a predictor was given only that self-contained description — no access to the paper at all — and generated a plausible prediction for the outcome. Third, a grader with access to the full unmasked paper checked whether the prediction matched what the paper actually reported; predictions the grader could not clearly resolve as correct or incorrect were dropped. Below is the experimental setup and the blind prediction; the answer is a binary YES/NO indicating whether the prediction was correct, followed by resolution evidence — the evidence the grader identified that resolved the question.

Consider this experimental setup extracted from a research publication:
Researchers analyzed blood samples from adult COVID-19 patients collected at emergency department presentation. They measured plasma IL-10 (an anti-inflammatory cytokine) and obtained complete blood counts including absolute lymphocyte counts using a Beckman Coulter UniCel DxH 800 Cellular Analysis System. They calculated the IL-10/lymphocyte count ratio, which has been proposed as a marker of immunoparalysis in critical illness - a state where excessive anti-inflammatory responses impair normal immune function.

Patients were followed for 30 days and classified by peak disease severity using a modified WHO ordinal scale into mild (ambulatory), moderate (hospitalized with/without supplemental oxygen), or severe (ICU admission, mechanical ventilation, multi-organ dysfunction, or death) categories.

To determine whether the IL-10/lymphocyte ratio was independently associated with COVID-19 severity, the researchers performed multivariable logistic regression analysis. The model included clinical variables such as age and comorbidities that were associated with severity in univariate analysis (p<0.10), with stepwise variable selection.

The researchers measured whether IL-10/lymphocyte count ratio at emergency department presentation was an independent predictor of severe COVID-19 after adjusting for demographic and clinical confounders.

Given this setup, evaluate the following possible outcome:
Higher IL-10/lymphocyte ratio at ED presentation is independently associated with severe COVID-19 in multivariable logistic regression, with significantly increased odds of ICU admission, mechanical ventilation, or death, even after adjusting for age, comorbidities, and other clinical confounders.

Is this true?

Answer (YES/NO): YES